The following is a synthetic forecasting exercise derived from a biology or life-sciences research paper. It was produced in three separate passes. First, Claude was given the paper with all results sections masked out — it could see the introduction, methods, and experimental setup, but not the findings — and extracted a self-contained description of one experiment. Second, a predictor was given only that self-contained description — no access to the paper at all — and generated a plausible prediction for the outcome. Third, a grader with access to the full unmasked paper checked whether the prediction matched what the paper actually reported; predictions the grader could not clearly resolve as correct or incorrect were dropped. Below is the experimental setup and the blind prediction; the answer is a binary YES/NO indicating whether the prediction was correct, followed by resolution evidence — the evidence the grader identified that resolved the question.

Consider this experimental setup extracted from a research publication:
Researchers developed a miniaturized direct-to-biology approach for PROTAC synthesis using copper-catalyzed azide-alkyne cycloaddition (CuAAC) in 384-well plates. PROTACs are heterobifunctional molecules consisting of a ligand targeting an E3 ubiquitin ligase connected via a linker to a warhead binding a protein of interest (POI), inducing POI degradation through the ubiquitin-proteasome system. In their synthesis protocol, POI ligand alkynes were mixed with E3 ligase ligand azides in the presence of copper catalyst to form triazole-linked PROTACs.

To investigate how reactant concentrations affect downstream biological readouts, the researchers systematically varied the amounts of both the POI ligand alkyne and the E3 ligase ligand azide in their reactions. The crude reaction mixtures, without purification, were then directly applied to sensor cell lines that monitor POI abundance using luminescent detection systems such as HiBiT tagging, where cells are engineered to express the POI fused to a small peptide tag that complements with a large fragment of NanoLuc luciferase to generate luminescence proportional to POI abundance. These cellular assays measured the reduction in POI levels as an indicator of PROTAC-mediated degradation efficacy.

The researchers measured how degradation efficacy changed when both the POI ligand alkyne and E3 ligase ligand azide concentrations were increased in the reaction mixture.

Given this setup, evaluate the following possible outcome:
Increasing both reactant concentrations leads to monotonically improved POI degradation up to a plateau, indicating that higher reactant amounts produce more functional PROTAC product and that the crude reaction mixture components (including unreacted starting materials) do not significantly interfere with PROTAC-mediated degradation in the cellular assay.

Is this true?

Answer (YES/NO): NO